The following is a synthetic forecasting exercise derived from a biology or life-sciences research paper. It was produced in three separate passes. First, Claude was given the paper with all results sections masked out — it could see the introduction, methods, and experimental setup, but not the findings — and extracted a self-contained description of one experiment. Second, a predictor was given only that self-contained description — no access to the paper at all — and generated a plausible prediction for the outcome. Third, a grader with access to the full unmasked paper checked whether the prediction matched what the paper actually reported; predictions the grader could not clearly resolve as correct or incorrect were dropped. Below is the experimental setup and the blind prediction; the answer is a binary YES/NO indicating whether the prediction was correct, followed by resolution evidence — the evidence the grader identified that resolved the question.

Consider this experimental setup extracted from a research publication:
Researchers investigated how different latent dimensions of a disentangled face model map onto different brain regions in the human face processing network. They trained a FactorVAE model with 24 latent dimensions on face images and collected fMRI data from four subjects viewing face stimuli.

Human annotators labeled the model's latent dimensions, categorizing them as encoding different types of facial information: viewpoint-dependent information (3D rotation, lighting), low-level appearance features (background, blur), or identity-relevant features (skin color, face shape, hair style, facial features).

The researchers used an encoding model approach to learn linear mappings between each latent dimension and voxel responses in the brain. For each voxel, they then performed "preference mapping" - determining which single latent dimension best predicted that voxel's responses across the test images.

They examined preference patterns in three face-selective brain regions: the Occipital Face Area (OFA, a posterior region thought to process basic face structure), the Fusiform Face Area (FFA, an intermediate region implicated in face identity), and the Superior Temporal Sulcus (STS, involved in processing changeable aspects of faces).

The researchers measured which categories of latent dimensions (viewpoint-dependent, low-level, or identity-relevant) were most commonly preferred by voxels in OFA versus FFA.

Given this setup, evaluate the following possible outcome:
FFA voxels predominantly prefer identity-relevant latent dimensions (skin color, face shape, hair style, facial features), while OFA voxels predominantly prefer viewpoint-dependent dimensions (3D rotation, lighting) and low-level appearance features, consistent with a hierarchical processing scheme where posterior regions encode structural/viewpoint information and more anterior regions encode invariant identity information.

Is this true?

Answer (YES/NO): NO